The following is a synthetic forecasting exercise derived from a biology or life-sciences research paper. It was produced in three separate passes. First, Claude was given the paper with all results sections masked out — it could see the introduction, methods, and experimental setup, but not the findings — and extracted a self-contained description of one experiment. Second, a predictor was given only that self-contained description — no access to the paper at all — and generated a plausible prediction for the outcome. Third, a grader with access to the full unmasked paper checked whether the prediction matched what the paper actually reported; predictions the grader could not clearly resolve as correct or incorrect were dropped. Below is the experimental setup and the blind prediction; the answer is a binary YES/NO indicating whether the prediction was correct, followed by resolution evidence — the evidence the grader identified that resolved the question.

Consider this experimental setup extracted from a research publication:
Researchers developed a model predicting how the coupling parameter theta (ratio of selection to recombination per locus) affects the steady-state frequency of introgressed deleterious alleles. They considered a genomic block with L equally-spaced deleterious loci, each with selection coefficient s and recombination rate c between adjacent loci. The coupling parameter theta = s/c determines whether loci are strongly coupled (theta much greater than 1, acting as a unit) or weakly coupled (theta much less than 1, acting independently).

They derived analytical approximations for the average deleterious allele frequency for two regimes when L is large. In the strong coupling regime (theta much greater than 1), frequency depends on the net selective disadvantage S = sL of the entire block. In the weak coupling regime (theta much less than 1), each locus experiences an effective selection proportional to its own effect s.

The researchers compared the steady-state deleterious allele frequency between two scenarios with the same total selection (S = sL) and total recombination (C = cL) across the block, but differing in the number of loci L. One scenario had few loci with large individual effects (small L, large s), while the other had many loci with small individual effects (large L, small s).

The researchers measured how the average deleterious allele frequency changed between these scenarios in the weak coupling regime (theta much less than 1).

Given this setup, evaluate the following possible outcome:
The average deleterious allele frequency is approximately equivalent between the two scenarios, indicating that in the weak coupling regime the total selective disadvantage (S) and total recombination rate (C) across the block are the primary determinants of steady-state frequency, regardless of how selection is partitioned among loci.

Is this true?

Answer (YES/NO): NO